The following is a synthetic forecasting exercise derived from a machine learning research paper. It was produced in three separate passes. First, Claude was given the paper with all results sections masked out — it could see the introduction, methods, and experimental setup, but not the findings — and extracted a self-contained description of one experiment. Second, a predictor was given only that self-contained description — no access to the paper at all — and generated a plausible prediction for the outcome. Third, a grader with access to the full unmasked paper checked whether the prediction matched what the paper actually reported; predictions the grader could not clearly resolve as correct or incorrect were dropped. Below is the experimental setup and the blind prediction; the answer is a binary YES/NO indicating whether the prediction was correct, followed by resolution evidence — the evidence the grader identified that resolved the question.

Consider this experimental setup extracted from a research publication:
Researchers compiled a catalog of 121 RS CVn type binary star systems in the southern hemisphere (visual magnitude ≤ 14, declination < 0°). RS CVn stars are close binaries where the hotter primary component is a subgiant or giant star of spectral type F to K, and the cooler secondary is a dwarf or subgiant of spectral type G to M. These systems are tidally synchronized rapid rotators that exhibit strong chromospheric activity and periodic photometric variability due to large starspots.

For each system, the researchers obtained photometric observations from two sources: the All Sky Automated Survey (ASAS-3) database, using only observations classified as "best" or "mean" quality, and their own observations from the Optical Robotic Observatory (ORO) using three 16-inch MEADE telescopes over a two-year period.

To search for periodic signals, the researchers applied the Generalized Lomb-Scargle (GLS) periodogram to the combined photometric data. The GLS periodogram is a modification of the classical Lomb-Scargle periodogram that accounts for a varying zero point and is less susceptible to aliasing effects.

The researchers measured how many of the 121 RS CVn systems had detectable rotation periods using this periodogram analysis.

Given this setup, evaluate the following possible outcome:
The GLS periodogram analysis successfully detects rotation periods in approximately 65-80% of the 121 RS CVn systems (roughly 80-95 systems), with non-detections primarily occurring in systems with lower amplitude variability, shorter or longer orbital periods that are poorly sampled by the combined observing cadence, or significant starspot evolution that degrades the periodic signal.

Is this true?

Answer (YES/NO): NO